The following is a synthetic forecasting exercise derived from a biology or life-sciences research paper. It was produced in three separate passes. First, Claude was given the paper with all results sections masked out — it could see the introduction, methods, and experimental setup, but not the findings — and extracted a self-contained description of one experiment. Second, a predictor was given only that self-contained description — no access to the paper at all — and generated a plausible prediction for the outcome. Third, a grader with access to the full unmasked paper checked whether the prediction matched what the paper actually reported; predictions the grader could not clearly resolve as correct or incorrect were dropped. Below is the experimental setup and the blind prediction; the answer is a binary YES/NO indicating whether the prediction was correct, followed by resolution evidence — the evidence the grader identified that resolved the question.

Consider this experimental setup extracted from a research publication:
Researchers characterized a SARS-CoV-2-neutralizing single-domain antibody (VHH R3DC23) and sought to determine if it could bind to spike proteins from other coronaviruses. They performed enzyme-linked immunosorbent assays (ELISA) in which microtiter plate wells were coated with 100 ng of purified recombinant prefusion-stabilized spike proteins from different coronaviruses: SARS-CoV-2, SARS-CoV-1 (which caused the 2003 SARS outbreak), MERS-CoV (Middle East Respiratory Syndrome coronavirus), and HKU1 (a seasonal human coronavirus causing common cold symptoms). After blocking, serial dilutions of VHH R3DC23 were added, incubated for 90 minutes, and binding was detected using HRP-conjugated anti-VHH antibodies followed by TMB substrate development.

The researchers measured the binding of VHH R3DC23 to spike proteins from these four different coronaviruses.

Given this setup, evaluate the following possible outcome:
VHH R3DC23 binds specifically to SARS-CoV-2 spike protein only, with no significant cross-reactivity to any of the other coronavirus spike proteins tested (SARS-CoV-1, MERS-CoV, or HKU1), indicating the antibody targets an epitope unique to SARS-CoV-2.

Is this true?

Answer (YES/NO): NO